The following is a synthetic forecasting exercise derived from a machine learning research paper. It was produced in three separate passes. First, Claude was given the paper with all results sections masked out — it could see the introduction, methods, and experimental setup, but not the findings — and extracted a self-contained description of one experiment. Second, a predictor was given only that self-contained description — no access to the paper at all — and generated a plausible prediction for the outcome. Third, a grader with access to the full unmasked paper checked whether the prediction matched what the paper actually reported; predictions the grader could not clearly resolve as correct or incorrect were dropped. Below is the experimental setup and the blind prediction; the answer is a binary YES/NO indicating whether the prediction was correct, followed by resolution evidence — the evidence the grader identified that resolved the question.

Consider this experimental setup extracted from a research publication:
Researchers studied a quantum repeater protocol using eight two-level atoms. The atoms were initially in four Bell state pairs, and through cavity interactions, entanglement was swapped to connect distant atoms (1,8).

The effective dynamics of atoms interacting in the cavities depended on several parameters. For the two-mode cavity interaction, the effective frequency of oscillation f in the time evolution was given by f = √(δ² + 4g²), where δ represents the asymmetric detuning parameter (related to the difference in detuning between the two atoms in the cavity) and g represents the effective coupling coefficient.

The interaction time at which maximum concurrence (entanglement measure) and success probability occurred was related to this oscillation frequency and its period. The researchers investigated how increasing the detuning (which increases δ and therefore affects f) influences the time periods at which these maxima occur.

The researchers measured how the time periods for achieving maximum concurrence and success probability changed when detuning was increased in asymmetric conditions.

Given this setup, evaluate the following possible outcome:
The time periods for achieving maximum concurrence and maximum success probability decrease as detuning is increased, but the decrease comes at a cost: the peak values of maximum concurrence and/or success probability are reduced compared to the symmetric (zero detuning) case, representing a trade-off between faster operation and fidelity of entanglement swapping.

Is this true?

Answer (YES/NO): YES